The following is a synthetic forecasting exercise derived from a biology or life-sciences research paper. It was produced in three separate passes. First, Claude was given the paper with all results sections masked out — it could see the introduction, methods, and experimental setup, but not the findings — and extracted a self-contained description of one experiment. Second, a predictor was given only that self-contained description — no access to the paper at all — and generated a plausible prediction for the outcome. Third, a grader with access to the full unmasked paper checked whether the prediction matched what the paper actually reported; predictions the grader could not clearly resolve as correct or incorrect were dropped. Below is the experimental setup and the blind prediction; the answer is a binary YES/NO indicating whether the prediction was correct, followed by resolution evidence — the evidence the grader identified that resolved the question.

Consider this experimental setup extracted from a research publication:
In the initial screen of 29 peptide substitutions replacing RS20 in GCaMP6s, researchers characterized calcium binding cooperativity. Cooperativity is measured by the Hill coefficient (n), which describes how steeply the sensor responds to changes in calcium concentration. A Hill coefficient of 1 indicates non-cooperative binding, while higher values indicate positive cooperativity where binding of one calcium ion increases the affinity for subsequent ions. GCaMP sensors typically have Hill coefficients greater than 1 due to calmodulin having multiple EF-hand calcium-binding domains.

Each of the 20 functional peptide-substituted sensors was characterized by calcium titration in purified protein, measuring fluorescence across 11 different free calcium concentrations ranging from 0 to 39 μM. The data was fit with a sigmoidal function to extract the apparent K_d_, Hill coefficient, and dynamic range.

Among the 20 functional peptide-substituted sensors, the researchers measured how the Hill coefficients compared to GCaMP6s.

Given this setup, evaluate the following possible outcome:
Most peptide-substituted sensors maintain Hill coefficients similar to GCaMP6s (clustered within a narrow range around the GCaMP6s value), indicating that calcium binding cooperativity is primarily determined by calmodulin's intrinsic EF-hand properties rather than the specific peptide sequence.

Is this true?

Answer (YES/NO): NO